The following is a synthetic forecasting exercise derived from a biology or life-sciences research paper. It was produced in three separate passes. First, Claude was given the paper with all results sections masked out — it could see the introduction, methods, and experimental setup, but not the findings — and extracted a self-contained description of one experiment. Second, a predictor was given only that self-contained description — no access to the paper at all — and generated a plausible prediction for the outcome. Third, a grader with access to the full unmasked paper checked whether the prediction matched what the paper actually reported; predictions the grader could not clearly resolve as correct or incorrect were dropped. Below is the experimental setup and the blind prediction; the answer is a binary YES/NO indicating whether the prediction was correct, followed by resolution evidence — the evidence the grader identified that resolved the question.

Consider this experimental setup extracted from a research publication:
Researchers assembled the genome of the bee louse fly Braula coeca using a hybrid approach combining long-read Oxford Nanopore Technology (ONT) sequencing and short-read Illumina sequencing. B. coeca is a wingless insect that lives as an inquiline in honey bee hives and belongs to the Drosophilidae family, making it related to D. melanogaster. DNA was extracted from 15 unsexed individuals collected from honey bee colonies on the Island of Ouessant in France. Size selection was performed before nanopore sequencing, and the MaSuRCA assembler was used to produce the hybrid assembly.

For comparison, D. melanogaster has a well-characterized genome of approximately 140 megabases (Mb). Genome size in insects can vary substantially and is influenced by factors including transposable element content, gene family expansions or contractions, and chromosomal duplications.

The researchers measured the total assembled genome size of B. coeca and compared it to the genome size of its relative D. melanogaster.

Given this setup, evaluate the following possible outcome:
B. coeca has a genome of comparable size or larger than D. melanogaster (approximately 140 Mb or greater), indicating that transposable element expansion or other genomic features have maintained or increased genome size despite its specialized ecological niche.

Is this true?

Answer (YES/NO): YES